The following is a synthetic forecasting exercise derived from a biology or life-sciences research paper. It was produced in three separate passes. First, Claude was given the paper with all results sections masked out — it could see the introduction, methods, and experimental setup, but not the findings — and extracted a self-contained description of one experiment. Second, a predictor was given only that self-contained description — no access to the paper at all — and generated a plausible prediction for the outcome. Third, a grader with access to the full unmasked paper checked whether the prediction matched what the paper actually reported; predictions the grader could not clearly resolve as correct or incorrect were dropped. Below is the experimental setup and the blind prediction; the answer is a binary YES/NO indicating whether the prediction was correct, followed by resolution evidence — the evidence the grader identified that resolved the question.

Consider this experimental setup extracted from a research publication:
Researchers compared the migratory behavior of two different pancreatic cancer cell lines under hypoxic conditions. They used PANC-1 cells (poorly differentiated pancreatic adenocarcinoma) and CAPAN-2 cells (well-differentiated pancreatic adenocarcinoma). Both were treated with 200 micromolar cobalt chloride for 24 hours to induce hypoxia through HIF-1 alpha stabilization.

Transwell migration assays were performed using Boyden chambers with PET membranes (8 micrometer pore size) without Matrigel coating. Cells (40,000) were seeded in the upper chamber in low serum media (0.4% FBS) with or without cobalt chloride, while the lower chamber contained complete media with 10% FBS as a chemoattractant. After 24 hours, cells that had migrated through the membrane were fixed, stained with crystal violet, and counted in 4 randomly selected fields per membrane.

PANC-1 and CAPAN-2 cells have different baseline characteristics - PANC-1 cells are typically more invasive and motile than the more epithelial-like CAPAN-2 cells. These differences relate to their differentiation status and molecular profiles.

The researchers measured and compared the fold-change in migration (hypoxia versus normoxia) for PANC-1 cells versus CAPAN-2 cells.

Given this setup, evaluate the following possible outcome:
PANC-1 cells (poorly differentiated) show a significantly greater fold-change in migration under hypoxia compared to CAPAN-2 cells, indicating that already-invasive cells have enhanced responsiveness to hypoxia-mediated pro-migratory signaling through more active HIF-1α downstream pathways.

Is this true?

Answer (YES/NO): YES